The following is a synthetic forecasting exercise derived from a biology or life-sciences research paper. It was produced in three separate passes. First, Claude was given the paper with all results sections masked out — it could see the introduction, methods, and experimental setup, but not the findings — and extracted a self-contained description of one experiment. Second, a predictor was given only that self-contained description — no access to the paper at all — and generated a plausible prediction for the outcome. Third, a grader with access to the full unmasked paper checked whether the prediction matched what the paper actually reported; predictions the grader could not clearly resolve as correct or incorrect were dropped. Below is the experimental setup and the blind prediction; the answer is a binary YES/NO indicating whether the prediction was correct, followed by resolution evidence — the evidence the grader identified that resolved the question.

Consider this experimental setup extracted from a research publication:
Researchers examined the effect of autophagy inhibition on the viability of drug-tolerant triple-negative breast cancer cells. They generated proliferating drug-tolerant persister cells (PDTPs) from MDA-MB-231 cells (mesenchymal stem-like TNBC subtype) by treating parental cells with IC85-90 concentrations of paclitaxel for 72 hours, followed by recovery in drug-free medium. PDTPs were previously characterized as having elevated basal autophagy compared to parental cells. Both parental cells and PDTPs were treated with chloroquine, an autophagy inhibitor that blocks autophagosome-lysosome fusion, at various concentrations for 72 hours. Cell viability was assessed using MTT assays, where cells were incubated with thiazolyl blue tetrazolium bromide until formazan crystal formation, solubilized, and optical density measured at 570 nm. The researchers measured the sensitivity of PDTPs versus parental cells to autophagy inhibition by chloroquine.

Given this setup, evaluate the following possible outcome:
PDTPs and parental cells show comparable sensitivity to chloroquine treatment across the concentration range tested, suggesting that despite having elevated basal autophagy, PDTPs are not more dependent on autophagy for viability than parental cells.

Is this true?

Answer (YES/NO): NO